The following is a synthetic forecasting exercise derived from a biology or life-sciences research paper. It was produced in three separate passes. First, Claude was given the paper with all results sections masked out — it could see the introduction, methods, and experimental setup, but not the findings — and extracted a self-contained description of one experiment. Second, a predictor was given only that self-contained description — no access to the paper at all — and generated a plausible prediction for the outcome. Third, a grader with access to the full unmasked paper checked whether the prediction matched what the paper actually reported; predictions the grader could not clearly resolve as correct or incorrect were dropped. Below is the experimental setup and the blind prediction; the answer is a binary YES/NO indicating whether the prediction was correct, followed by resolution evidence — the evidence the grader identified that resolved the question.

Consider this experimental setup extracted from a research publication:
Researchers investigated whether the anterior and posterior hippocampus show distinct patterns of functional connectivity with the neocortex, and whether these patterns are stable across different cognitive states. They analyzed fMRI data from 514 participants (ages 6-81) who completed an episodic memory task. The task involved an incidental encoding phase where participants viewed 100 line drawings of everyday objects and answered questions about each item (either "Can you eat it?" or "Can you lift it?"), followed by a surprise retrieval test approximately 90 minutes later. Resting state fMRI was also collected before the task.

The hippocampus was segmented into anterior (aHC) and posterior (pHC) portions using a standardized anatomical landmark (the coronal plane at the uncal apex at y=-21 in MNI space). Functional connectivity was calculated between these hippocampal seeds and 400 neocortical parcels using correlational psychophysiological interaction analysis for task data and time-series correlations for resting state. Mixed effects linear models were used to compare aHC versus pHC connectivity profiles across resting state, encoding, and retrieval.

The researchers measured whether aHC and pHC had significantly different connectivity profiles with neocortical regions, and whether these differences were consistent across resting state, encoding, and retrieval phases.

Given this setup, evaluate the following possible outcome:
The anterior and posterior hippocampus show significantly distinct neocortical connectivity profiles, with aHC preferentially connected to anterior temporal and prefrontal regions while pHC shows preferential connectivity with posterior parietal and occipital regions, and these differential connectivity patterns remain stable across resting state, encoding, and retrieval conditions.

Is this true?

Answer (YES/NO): NO